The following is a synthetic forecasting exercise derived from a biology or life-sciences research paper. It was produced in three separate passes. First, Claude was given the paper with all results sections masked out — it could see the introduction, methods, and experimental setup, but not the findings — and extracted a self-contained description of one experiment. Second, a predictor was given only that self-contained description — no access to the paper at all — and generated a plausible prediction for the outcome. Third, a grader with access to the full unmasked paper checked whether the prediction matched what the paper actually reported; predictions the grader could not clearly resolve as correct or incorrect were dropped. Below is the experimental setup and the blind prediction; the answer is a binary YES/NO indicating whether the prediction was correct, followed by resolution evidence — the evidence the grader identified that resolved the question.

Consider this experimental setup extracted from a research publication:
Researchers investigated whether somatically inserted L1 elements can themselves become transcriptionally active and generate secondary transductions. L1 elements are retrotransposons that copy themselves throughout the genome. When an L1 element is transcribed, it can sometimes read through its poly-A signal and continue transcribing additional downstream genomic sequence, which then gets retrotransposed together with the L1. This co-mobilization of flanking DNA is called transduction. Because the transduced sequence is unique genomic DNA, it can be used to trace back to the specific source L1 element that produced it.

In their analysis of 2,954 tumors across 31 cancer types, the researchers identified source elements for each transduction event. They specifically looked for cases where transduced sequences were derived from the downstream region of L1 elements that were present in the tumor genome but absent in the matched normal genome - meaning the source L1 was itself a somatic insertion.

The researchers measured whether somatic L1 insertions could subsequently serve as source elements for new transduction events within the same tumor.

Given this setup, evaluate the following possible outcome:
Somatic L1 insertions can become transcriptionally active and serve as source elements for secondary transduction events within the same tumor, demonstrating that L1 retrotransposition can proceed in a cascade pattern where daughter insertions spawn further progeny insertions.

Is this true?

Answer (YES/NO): YES